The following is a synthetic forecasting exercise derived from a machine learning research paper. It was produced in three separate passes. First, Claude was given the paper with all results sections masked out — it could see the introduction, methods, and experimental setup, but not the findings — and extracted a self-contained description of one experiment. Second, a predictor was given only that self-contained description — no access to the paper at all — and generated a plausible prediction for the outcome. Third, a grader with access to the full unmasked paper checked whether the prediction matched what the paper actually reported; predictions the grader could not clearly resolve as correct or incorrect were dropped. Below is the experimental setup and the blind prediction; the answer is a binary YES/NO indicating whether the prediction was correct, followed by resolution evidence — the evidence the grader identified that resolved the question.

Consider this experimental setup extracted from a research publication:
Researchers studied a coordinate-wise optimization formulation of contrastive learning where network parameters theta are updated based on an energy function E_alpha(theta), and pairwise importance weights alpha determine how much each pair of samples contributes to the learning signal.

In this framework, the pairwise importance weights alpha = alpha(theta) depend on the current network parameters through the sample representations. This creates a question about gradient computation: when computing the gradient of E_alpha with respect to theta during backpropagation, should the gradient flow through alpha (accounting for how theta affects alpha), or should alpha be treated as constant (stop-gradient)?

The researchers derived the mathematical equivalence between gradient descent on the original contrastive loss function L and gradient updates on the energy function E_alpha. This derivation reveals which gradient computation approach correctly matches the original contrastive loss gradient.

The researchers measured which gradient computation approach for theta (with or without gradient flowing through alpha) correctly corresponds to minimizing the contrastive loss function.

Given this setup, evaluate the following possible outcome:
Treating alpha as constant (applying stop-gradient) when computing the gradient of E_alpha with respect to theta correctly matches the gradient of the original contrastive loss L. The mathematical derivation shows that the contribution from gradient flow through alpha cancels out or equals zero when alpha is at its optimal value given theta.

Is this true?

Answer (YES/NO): YES